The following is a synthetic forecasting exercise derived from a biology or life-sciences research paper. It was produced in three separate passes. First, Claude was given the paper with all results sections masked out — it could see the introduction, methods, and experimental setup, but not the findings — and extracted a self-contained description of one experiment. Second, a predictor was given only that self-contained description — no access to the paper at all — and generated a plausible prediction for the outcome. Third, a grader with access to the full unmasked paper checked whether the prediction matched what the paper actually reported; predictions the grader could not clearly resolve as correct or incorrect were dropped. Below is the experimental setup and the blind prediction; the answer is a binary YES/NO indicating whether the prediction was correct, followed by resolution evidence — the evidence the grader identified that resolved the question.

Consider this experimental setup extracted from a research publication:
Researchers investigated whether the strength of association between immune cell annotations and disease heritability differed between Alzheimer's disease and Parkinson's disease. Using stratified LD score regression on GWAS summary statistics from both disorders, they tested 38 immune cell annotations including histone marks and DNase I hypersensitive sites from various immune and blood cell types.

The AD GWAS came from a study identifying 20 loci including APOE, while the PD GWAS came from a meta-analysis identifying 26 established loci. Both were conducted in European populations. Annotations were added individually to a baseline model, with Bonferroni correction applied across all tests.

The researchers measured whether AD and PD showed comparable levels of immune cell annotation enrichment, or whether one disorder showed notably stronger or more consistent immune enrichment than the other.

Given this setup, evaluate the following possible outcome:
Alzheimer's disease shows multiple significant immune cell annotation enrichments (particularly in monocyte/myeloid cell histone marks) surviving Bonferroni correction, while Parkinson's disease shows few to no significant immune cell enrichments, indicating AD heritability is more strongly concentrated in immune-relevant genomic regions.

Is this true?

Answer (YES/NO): NO